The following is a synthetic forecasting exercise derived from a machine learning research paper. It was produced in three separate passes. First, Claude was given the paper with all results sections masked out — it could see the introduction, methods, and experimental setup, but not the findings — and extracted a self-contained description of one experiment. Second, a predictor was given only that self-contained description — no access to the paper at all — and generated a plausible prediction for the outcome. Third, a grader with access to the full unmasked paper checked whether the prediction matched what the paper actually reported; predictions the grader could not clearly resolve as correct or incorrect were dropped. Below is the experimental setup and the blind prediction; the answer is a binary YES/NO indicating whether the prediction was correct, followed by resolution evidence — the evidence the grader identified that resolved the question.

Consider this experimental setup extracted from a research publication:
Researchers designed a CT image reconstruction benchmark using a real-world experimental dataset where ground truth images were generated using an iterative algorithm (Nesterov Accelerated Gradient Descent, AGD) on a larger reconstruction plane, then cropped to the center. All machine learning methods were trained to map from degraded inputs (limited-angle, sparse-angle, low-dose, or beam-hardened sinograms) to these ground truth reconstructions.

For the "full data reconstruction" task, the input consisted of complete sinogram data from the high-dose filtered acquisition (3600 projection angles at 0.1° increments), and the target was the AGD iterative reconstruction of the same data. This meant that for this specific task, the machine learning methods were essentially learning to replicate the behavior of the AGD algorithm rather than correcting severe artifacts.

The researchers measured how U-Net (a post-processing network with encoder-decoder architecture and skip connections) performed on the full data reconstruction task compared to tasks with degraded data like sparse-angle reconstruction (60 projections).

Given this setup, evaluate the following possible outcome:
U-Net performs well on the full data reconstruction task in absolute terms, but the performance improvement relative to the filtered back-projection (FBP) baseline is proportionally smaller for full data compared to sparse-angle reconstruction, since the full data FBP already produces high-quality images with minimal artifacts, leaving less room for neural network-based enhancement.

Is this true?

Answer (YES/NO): NO